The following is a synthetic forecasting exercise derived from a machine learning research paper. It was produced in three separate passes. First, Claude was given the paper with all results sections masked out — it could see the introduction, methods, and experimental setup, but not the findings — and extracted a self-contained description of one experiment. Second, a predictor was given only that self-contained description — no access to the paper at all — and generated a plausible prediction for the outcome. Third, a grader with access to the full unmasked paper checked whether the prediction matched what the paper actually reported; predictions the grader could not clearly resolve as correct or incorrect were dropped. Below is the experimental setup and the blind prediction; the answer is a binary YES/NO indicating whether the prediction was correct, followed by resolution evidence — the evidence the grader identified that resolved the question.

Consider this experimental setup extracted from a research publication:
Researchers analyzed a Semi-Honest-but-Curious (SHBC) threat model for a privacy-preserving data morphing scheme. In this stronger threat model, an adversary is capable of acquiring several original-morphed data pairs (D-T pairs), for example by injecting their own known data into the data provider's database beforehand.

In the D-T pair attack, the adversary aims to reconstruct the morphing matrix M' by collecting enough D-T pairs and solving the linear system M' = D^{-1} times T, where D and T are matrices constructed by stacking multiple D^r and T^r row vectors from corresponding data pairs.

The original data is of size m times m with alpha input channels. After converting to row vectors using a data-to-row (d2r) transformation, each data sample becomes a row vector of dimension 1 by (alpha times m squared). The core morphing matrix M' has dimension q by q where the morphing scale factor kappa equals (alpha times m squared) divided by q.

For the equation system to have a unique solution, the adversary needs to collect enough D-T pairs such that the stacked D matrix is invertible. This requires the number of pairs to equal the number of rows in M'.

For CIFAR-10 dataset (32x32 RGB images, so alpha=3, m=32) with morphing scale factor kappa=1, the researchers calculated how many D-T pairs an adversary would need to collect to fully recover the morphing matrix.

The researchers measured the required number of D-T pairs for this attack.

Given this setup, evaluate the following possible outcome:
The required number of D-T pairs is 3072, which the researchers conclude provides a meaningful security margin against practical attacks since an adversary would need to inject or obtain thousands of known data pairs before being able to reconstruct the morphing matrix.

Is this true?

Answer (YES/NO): NO